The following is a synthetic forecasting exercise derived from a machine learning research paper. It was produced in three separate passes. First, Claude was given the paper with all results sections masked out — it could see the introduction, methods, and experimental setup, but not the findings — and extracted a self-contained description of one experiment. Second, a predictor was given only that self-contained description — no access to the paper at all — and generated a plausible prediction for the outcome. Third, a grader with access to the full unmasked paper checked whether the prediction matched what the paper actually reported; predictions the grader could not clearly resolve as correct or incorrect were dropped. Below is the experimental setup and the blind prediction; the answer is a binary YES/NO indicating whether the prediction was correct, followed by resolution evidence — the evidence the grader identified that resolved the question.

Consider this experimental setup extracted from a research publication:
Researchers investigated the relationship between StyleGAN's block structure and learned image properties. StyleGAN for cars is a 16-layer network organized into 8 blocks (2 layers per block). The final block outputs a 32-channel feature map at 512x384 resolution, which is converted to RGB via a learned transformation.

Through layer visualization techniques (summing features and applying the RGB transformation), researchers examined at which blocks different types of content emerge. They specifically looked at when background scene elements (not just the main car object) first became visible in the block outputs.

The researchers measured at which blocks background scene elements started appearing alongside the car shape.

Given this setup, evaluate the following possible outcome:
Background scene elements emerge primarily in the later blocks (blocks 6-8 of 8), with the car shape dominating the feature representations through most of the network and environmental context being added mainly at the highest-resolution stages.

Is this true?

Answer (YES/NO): YES